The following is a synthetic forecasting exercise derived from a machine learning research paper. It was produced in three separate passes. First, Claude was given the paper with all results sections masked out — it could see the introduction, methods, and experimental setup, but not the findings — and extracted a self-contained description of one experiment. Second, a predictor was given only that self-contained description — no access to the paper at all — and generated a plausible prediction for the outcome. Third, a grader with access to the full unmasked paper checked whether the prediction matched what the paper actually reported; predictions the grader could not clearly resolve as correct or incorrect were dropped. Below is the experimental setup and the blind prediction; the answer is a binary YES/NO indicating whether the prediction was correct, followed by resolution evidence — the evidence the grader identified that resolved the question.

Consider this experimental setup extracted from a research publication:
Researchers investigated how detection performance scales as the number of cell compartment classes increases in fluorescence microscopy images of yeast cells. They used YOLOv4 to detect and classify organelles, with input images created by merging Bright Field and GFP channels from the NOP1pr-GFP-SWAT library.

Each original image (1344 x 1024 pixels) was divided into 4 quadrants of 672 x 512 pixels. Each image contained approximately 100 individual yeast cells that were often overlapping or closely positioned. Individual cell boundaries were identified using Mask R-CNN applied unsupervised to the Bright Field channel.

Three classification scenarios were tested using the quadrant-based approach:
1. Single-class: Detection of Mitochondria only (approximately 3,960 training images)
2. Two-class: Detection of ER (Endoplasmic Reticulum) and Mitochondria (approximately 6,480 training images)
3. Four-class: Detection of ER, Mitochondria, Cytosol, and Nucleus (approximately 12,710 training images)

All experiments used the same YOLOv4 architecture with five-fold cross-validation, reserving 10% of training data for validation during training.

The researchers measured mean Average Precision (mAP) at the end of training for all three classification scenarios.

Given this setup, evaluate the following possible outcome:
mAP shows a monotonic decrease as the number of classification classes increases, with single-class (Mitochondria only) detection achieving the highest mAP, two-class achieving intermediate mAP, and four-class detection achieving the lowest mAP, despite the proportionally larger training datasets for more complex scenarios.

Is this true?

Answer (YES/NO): NO